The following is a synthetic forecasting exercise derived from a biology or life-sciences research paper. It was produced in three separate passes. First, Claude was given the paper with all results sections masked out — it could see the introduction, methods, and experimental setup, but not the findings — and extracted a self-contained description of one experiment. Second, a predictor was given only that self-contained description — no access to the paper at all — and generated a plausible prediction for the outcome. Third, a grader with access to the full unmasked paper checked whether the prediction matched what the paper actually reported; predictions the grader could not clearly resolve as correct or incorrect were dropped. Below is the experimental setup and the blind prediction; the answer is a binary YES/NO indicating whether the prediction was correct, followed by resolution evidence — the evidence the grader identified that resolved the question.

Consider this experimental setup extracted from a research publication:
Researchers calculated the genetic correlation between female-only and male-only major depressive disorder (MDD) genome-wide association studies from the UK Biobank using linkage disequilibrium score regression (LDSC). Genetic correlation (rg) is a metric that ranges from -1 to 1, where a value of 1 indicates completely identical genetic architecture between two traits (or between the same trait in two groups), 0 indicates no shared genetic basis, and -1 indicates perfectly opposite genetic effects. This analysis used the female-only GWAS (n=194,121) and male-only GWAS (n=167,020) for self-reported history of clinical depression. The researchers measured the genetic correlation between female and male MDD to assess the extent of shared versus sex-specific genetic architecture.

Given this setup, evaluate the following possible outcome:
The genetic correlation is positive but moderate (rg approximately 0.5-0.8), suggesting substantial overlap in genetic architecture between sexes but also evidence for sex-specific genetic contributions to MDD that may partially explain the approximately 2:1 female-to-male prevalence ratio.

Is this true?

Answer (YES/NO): NO